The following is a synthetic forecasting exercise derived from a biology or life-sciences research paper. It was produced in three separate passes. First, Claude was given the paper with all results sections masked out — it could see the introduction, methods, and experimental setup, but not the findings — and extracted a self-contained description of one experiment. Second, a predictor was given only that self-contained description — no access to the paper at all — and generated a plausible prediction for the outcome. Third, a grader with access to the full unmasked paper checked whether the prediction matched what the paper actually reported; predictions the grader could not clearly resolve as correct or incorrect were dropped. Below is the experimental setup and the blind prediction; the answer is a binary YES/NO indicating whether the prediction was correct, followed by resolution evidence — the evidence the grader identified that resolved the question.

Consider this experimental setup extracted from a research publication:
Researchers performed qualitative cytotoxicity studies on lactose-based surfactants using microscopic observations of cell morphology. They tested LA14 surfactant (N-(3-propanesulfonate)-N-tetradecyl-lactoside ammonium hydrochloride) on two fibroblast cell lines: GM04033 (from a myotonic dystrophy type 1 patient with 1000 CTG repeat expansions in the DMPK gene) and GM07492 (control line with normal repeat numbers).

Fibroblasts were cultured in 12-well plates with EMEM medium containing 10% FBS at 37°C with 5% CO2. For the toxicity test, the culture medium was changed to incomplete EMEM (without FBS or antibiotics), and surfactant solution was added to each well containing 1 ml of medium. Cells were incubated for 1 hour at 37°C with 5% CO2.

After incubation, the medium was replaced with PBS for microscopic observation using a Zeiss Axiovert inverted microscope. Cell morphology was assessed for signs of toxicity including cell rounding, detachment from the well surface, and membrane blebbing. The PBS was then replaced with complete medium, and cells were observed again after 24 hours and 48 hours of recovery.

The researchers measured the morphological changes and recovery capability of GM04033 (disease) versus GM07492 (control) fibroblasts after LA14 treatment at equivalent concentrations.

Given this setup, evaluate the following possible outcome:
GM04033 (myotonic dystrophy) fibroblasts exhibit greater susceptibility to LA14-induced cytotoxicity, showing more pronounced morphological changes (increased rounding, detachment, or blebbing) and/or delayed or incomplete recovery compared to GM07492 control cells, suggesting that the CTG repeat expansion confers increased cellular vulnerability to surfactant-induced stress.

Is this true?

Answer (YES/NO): NO